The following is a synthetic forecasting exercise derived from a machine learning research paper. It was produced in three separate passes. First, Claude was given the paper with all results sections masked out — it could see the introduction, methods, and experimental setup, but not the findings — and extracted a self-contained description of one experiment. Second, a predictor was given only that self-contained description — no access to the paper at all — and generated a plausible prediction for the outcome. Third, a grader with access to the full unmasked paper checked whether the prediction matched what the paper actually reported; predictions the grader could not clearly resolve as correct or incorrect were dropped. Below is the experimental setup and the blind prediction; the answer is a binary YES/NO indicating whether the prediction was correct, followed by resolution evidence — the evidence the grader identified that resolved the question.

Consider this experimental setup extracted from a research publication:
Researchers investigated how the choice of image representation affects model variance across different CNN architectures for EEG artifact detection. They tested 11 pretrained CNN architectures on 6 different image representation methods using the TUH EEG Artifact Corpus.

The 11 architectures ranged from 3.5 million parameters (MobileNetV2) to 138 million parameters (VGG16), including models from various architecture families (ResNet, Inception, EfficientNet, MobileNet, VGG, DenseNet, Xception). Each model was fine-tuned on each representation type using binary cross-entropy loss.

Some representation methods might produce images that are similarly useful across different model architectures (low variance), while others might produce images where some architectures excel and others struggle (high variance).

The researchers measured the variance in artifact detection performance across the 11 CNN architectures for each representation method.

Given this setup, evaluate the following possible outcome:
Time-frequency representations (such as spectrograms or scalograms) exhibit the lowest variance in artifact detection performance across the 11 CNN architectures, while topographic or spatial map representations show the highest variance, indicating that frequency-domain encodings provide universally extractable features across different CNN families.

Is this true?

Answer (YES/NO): NO